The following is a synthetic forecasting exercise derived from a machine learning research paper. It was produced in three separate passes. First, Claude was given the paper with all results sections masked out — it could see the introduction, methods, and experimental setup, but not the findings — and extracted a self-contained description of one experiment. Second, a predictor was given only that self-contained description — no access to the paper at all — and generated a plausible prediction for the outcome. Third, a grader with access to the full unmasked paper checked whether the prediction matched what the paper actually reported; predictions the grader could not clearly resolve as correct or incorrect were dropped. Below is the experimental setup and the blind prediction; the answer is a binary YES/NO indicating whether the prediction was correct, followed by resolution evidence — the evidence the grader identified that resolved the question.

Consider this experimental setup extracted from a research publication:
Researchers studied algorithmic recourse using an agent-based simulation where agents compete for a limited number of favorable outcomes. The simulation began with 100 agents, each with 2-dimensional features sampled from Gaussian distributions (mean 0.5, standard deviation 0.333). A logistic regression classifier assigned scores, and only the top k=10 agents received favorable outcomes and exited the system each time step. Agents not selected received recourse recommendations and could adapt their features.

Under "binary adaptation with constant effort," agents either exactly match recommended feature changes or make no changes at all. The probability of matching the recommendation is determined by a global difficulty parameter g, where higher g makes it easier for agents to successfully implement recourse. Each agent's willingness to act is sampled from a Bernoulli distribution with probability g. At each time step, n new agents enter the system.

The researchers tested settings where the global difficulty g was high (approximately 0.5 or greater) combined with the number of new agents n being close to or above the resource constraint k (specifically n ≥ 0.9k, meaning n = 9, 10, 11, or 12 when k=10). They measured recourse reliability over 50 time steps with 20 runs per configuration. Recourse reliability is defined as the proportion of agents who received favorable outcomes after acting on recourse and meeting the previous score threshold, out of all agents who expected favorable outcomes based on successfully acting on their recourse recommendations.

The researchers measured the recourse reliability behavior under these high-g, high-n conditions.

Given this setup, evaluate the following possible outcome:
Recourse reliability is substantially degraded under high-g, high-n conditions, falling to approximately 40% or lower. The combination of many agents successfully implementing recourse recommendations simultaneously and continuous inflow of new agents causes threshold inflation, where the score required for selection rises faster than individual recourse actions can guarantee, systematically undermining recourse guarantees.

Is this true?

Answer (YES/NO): YES